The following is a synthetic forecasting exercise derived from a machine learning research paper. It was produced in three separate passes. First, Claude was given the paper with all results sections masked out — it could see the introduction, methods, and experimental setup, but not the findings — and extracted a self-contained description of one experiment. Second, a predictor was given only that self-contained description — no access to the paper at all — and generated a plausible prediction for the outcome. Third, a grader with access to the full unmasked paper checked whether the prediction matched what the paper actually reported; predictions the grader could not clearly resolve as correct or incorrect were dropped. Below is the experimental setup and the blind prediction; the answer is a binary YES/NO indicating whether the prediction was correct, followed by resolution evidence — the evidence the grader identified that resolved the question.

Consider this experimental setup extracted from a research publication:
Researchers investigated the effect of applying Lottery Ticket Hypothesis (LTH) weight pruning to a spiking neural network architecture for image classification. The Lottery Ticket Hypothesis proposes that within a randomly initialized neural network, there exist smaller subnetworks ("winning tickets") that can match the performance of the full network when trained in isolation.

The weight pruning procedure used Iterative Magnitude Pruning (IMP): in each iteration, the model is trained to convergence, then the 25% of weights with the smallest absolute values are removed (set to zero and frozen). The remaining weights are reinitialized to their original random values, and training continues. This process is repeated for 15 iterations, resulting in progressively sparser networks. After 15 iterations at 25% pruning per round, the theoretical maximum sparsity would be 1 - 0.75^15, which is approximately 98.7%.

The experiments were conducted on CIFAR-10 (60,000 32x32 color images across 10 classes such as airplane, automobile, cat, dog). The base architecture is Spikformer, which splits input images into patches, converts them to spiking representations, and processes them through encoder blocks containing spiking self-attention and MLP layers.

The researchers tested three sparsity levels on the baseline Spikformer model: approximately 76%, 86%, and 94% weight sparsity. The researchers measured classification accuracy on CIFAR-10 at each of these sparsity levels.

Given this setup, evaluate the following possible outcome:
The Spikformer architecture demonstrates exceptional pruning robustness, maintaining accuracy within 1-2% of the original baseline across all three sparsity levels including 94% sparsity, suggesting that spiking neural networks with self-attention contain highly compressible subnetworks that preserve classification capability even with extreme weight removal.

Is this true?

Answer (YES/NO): YES